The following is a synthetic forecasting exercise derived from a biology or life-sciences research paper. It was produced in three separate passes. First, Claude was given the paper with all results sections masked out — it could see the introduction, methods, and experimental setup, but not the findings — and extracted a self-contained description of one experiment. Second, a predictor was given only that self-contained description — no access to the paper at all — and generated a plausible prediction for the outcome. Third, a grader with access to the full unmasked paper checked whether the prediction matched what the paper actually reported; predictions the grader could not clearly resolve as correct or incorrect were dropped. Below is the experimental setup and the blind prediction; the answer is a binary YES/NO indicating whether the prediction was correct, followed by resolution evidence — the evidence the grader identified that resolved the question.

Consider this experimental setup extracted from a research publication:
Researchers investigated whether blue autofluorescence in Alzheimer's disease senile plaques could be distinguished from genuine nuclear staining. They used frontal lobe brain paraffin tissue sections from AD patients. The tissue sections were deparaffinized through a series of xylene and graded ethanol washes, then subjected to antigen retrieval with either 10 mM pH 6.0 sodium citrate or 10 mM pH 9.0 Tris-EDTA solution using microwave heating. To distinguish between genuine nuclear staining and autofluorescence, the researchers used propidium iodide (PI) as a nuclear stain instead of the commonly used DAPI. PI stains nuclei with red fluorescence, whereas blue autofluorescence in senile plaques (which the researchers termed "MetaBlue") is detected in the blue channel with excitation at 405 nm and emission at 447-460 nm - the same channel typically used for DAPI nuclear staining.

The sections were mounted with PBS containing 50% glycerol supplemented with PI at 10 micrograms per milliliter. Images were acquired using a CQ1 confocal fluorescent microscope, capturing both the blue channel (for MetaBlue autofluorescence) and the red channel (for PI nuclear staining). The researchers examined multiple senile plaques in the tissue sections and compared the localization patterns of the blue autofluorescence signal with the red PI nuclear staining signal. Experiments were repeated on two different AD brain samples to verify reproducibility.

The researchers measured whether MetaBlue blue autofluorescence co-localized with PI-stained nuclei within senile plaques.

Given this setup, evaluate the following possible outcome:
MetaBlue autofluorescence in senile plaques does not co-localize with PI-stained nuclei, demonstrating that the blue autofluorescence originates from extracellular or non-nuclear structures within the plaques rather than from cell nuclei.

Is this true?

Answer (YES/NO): YES